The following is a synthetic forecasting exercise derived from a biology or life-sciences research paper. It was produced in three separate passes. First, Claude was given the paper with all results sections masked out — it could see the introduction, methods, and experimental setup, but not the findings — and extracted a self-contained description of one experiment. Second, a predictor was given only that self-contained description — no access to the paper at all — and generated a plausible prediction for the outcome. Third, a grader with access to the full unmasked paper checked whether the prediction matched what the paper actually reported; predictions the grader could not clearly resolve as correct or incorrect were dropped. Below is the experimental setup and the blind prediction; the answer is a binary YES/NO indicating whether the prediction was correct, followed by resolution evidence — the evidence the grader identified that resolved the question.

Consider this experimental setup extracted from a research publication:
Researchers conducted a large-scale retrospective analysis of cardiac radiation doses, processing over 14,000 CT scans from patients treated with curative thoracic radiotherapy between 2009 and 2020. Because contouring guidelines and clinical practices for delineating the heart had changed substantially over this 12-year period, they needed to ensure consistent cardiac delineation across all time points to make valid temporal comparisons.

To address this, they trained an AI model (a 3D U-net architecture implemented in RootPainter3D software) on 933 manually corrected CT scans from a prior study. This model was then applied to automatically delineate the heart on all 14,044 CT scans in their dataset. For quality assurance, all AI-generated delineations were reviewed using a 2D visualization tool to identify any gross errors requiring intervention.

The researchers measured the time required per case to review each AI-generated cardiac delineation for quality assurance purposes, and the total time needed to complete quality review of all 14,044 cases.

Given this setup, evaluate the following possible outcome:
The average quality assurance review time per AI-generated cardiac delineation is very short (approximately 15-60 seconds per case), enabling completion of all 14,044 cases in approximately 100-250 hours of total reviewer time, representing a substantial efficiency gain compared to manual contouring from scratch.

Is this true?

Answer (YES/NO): NO